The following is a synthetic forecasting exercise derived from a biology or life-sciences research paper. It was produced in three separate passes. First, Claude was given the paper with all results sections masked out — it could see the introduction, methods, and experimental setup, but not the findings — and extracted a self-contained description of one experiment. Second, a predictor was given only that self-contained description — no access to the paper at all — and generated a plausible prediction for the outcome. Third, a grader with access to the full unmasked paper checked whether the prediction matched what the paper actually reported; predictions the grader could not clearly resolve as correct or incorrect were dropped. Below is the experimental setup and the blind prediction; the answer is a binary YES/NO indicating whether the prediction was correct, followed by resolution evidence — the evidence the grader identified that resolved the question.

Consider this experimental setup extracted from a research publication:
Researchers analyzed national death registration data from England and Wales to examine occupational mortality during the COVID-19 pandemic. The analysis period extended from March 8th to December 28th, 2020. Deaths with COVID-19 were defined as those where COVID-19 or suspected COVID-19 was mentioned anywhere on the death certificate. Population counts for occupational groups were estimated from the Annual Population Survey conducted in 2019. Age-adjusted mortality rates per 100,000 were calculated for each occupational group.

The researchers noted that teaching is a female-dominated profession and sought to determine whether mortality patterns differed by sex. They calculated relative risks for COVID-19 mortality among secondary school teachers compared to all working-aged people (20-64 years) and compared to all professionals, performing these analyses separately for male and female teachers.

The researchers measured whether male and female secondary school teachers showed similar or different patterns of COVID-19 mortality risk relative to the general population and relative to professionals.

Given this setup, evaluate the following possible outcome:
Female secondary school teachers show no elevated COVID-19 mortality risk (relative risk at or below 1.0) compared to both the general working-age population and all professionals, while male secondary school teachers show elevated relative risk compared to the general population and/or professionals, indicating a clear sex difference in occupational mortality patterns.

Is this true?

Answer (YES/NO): NO